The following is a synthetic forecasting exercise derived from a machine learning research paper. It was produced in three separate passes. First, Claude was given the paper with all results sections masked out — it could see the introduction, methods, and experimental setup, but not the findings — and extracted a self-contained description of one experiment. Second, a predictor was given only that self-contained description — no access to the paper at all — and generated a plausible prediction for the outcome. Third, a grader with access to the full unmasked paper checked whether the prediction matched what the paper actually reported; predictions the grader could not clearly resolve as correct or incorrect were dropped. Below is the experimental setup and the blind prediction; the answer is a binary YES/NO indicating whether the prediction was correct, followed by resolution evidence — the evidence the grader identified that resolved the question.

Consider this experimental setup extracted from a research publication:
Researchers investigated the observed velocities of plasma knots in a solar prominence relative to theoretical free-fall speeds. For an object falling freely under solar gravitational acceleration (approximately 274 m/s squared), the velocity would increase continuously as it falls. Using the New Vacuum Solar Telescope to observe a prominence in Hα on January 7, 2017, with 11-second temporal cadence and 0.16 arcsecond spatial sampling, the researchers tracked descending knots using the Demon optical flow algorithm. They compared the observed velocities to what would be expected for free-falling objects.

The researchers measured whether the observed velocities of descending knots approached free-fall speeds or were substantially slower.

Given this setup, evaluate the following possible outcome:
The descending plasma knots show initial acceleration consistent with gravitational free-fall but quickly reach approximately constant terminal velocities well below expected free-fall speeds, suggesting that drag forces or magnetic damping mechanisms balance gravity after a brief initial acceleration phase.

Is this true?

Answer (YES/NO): NO